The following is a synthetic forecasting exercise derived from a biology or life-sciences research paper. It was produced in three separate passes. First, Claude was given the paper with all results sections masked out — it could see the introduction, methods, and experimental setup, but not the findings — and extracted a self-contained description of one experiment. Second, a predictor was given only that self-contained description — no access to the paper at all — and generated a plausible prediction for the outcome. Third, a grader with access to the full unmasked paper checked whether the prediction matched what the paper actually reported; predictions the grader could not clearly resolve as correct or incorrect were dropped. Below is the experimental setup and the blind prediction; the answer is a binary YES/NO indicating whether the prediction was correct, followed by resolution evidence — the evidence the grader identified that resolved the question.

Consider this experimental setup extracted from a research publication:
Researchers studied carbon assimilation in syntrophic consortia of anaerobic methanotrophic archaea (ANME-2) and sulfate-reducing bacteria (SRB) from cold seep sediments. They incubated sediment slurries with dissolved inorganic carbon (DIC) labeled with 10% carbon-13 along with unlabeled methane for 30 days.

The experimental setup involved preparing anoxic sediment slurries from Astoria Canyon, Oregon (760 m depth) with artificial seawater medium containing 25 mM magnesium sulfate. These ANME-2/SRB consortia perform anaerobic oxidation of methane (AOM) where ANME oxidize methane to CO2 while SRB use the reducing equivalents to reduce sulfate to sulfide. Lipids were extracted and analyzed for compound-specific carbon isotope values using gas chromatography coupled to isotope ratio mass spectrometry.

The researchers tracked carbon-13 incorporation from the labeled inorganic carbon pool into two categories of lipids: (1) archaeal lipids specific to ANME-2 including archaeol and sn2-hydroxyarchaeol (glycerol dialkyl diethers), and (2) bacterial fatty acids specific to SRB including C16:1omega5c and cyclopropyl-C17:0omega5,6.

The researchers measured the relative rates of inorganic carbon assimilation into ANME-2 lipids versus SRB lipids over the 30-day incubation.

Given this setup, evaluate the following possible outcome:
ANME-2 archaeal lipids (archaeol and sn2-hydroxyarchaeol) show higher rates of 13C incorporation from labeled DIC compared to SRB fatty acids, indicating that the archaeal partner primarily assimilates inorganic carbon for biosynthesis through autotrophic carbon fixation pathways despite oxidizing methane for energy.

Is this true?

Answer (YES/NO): NO